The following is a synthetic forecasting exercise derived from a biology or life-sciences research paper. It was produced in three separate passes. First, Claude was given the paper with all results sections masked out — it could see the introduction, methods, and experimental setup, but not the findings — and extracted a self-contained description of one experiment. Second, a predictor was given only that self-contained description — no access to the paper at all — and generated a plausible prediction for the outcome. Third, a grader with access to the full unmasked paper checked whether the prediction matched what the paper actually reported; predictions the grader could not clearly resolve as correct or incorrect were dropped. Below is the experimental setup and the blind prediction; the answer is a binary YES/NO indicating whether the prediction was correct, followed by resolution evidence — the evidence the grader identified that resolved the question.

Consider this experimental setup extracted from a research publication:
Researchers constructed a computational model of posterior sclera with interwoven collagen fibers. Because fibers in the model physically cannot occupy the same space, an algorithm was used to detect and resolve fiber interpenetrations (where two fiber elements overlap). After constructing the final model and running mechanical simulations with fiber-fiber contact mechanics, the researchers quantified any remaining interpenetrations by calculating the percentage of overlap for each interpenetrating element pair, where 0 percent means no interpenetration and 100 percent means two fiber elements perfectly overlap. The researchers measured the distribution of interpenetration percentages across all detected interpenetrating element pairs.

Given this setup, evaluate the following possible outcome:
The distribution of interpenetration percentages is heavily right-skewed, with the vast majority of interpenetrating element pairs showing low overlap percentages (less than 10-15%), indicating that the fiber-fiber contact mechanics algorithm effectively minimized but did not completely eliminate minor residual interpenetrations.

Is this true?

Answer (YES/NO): YES